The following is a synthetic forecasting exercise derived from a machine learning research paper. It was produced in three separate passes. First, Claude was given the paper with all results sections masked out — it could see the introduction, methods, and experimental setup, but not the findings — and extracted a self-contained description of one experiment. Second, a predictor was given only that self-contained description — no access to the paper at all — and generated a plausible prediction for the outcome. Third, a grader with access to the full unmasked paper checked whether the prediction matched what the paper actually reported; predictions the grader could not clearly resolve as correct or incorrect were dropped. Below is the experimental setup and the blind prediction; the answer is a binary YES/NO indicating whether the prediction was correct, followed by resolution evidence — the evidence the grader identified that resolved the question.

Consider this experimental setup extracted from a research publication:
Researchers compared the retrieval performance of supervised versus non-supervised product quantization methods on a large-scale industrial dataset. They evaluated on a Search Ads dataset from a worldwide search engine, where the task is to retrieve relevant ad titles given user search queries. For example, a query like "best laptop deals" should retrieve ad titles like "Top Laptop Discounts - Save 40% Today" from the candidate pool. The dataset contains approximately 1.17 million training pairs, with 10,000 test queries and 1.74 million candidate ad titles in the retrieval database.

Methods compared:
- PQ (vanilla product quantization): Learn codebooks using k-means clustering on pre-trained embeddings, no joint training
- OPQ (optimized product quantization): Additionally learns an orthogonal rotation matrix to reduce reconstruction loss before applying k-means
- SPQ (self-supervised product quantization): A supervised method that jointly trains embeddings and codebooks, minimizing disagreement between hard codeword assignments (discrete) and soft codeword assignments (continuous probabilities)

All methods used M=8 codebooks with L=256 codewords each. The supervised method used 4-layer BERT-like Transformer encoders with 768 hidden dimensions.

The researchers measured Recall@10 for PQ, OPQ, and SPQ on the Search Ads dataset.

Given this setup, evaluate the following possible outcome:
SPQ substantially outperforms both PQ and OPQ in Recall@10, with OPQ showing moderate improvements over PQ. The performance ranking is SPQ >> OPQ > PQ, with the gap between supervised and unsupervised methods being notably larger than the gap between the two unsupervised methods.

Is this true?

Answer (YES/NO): YES